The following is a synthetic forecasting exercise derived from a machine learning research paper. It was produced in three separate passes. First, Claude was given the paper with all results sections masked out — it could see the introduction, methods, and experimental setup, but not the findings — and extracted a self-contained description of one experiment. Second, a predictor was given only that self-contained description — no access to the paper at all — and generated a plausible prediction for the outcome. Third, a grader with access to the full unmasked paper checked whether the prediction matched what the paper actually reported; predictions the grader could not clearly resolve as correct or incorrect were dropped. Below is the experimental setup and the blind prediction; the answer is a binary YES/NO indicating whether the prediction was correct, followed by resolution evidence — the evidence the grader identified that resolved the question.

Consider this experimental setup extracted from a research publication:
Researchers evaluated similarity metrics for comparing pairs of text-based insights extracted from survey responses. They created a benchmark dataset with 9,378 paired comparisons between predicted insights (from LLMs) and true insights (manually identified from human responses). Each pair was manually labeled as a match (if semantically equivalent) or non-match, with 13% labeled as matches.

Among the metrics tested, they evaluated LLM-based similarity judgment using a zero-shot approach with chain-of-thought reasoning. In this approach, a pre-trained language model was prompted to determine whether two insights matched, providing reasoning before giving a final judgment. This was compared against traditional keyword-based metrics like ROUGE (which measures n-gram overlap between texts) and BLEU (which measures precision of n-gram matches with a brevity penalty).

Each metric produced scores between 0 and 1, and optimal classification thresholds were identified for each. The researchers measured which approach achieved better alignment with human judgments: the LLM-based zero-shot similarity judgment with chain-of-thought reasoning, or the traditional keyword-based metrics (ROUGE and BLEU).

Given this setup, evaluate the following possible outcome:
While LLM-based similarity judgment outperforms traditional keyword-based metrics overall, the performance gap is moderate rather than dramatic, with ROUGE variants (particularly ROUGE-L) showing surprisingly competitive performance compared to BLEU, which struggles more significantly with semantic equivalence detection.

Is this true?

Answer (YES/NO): NO